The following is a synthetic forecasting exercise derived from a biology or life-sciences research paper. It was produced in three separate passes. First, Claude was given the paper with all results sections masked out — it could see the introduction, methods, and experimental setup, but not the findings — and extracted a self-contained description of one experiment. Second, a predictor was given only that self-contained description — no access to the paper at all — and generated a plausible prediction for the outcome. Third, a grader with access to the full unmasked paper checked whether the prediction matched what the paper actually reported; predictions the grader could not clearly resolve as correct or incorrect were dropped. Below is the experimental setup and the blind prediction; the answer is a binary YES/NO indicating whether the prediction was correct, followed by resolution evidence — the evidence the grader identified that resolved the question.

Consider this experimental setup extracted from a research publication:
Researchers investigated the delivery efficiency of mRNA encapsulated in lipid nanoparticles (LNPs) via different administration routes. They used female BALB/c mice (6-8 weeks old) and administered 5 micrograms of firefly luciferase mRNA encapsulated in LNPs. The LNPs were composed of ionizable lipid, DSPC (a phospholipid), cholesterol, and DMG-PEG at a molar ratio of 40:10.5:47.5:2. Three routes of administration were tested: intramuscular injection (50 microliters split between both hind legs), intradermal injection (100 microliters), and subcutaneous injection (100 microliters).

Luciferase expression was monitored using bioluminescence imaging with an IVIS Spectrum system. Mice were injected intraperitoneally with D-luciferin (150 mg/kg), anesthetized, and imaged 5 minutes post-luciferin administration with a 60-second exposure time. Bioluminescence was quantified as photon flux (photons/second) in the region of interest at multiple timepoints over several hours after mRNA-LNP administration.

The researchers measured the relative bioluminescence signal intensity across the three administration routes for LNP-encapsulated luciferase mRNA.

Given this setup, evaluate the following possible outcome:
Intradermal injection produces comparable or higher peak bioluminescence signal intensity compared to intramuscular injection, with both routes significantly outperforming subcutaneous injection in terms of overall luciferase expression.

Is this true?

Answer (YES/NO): YES